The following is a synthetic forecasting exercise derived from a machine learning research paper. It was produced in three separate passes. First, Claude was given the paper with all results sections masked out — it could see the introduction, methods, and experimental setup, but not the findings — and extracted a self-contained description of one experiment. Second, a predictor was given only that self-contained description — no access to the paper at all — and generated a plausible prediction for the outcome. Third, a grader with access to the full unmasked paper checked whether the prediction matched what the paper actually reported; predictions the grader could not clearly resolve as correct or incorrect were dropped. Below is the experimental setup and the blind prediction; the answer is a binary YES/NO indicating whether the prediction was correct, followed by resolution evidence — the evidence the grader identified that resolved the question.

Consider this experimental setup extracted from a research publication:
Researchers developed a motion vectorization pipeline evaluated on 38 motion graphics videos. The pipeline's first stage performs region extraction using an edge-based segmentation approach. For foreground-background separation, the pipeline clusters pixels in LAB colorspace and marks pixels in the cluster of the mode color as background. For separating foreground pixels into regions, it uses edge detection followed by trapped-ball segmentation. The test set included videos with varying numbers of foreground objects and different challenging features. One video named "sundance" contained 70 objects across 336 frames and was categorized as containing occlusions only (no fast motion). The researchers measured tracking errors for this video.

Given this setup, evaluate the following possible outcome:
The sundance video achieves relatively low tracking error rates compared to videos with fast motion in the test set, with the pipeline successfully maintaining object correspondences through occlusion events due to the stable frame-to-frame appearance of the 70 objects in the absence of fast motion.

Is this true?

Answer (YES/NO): YES